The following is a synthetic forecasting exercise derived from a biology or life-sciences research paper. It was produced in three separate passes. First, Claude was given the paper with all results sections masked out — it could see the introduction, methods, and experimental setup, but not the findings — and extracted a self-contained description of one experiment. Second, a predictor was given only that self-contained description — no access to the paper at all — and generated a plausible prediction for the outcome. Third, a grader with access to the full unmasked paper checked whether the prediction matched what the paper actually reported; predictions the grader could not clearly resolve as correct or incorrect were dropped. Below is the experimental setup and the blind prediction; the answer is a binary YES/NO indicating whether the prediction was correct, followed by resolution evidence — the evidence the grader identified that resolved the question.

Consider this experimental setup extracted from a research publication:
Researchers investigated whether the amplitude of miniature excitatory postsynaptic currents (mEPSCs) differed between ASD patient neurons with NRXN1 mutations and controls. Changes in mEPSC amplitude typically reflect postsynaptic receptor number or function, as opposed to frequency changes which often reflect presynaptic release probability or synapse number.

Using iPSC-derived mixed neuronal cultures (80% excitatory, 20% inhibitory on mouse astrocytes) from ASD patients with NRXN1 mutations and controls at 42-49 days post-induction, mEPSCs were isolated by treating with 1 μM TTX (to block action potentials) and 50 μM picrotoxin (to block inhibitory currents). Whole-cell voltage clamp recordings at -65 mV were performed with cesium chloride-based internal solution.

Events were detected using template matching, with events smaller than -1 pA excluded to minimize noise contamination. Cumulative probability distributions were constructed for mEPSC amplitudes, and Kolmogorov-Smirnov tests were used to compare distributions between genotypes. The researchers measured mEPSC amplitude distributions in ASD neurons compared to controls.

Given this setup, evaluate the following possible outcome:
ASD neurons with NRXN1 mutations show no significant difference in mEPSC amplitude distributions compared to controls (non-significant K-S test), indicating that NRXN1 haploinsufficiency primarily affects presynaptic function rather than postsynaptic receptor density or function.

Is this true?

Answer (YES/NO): YES